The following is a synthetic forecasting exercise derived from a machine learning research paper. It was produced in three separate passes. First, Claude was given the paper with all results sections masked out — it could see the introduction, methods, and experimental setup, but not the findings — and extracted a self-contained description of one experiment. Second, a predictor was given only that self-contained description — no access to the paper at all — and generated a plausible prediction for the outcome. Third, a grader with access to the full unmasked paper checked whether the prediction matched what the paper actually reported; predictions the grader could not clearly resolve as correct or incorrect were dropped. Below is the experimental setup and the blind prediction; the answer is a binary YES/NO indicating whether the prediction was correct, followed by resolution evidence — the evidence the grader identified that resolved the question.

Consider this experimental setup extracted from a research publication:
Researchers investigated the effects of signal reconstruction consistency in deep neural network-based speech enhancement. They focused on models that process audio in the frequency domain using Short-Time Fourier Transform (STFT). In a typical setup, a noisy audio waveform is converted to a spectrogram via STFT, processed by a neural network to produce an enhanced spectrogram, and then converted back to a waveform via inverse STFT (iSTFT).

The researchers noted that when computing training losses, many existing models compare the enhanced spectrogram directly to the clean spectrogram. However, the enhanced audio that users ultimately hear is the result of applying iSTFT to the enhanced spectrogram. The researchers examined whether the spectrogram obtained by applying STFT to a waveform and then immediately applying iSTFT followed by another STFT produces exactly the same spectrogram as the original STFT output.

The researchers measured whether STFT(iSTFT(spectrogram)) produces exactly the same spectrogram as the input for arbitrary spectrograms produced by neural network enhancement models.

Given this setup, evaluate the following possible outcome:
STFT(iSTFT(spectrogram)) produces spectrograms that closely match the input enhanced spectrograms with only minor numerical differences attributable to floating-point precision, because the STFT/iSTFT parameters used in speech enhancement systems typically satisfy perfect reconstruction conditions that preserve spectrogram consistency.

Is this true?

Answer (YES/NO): NO